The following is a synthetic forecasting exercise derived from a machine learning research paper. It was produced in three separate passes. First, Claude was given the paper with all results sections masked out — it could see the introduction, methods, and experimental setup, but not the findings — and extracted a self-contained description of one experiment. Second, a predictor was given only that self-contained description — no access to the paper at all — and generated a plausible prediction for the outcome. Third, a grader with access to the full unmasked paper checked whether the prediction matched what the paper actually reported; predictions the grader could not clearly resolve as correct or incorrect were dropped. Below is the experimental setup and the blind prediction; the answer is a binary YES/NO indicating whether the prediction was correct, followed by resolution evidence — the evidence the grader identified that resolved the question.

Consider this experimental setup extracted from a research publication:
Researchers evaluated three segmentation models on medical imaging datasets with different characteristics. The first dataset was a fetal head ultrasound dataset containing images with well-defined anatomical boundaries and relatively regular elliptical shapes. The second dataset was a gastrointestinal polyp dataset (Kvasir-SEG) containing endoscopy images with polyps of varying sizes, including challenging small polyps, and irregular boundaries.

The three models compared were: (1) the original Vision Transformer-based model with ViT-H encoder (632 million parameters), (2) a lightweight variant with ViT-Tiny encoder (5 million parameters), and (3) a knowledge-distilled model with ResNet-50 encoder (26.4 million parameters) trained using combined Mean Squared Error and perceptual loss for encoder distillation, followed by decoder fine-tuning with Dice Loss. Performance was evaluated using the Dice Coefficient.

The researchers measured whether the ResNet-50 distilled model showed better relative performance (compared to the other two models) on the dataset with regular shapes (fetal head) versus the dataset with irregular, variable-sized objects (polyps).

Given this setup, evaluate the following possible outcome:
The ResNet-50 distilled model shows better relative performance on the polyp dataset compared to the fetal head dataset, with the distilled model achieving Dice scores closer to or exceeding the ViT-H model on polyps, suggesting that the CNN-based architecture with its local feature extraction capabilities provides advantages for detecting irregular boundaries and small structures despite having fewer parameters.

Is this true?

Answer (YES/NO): NO